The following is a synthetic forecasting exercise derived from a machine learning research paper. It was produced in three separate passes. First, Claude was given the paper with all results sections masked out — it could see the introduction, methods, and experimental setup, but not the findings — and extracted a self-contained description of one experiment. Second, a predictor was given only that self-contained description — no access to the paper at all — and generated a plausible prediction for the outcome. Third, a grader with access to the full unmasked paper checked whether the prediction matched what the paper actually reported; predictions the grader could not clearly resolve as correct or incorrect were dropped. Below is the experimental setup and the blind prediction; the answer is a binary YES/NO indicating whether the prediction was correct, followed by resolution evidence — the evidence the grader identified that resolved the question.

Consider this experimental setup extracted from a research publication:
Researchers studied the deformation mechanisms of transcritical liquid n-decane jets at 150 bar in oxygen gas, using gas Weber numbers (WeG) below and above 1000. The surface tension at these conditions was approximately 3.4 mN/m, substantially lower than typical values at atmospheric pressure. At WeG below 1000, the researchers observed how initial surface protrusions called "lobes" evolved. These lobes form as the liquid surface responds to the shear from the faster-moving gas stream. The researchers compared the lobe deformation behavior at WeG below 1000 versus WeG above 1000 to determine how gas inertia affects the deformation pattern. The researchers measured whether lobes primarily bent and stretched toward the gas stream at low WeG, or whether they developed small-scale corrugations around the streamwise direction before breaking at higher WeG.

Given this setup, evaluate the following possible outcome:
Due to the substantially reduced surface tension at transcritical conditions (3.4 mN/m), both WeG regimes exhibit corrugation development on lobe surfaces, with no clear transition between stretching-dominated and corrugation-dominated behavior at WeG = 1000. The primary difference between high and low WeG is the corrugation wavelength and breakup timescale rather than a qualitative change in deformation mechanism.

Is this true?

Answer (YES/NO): NO